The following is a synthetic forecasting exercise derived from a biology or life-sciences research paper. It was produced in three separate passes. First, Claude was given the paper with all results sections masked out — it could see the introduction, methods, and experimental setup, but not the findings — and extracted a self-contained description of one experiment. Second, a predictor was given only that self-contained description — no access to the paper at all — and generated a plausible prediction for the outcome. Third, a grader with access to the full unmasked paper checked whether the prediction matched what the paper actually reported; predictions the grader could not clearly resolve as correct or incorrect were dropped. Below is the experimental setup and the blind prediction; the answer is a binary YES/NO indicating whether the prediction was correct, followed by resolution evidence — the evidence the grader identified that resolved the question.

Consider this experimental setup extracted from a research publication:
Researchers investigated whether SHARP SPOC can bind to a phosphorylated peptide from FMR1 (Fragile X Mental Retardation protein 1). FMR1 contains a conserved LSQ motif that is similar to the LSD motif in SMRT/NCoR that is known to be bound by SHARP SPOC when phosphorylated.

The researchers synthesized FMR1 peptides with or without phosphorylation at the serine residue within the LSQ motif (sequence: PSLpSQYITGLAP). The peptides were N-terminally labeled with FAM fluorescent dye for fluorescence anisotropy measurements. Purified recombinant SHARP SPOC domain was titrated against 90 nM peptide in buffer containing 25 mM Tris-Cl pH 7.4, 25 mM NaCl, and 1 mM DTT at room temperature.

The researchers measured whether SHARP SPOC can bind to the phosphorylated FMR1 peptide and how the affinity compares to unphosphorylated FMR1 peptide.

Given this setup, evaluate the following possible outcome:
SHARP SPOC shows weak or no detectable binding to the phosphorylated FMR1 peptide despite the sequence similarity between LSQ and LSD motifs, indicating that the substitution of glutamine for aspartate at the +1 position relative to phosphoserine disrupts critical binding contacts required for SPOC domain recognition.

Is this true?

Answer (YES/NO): NO